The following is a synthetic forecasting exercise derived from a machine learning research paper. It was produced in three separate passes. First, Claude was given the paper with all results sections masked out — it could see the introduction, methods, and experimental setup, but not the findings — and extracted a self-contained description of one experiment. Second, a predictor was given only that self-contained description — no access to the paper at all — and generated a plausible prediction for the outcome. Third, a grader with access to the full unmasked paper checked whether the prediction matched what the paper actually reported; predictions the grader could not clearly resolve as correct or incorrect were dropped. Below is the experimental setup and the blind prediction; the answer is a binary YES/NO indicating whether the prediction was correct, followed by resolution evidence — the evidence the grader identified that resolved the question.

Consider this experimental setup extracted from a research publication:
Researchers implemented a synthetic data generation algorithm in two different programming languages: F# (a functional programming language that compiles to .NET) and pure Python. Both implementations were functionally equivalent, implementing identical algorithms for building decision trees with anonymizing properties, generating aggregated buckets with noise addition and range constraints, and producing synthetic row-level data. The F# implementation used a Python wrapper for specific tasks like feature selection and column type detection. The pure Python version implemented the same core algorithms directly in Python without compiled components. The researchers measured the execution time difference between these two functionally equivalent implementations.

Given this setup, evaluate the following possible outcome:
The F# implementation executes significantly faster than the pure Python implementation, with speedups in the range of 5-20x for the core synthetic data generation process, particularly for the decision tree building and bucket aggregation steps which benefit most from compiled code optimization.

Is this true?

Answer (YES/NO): YES